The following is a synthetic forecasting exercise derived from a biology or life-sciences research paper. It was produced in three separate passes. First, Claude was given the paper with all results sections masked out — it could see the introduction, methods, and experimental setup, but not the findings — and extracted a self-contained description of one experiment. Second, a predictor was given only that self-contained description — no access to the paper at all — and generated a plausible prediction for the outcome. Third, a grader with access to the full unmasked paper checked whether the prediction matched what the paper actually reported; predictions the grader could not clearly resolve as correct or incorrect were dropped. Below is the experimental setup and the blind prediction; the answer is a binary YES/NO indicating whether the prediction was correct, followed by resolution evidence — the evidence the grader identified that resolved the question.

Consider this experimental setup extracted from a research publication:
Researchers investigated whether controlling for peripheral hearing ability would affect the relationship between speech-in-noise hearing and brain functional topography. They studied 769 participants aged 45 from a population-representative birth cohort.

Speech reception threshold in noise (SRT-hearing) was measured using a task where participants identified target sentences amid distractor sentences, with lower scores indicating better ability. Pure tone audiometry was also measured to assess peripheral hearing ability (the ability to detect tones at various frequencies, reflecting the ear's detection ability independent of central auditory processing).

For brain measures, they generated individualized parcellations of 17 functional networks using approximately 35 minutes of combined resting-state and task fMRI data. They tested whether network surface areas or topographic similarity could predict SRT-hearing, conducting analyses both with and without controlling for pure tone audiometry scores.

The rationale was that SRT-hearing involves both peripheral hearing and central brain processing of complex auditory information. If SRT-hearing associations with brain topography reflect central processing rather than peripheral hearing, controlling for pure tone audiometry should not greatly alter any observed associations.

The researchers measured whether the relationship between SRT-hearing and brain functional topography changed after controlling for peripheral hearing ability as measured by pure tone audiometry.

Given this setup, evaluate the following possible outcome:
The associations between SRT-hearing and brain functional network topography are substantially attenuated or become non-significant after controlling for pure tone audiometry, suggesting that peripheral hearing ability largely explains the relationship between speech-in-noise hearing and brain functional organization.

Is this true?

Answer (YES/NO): NO